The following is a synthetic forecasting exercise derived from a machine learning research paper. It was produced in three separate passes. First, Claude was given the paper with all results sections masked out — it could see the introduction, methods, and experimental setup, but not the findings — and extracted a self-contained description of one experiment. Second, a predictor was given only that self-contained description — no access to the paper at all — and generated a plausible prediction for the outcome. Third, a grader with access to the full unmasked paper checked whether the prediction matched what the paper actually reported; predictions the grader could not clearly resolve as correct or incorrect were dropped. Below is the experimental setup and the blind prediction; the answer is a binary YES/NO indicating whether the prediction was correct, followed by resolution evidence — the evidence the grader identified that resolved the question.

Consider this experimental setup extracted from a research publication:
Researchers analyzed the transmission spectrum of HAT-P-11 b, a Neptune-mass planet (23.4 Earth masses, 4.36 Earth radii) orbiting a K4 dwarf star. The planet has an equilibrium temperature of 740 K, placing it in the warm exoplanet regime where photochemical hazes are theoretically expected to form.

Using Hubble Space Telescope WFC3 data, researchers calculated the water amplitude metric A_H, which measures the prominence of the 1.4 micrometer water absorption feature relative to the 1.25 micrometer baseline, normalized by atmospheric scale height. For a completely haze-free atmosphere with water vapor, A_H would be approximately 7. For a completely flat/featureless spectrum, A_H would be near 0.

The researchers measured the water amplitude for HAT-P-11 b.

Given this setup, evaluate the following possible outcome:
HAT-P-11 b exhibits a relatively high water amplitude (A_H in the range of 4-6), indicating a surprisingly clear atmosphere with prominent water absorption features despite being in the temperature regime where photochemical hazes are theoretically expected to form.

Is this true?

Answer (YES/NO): NO